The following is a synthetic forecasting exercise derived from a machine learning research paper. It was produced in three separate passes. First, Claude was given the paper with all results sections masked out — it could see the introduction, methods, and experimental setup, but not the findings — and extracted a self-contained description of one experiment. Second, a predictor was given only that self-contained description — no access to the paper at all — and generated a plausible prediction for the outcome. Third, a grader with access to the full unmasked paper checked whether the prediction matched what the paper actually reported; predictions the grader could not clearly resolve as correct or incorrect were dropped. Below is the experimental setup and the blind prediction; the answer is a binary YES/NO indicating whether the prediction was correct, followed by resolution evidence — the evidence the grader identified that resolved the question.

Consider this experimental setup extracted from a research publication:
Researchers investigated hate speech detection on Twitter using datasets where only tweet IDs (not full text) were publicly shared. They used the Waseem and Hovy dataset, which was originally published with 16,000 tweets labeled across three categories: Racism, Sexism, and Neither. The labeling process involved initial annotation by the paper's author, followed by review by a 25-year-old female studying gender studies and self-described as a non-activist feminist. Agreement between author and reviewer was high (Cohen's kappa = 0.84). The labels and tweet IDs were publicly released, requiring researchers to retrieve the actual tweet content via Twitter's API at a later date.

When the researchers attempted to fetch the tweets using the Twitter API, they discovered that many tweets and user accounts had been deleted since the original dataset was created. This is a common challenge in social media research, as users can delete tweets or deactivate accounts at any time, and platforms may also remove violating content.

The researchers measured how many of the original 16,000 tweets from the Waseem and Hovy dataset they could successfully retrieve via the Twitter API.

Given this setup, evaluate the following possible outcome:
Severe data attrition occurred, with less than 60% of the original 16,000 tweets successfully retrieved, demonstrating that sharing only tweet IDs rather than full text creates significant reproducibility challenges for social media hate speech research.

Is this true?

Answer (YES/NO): NO